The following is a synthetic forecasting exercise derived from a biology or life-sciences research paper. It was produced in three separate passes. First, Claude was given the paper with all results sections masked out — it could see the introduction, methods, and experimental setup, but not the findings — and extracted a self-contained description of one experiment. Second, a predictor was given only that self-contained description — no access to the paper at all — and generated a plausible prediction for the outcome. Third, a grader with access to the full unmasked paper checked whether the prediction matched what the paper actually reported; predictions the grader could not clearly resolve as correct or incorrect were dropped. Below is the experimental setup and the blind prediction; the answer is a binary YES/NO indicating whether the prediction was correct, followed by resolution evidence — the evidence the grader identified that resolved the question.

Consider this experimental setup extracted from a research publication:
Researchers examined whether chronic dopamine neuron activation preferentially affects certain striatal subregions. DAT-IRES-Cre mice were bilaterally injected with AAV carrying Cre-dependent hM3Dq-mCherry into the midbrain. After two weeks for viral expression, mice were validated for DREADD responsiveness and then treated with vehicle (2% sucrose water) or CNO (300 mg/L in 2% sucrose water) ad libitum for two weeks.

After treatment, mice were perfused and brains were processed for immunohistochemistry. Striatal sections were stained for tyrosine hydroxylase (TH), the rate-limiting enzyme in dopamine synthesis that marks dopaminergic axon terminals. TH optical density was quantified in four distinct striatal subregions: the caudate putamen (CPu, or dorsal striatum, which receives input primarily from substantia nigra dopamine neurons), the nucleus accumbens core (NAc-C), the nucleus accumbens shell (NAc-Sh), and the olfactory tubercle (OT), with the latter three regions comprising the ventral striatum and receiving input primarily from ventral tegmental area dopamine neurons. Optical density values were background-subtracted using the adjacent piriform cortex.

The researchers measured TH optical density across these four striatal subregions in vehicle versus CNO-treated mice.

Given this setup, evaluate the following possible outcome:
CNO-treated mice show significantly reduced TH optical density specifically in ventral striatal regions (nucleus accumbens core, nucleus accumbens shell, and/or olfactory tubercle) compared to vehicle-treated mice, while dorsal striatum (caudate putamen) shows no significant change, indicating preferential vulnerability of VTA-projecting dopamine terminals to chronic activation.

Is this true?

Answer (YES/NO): NO